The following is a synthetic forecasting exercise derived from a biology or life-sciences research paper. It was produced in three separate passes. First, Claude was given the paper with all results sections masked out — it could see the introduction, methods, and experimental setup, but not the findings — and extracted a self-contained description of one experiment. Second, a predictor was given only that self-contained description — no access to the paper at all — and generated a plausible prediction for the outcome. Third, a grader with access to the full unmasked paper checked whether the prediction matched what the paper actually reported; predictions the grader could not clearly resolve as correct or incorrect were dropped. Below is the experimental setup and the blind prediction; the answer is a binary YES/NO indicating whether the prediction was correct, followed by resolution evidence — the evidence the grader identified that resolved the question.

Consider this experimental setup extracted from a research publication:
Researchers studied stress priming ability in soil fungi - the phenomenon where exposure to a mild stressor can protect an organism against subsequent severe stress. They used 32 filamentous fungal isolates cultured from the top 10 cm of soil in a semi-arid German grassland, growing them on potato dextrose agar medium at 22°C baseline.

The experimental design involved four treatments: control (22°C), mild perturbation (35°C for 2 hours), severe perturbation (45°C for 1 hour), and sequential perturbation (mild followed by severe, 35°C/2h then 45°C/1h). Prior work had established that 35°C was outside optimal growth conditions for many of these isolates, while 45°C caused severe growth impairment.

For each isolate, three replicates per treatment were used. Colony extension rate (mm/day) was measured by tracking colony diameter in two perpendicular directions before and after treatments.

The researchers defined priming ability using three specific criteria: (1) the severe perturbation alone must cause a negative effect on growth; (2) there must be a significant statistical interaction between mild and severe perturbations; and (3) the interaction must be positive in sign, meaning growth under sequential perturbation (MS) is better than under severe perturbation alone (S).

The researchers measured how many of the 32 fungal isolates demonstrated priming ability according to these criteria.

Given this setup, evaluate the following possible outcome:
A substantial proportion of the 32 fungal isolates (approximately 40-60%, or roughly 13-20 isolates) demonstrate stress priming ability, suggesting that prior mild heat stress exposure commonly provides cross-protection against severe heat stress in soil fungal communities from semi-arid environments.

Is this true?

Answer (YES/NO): NO